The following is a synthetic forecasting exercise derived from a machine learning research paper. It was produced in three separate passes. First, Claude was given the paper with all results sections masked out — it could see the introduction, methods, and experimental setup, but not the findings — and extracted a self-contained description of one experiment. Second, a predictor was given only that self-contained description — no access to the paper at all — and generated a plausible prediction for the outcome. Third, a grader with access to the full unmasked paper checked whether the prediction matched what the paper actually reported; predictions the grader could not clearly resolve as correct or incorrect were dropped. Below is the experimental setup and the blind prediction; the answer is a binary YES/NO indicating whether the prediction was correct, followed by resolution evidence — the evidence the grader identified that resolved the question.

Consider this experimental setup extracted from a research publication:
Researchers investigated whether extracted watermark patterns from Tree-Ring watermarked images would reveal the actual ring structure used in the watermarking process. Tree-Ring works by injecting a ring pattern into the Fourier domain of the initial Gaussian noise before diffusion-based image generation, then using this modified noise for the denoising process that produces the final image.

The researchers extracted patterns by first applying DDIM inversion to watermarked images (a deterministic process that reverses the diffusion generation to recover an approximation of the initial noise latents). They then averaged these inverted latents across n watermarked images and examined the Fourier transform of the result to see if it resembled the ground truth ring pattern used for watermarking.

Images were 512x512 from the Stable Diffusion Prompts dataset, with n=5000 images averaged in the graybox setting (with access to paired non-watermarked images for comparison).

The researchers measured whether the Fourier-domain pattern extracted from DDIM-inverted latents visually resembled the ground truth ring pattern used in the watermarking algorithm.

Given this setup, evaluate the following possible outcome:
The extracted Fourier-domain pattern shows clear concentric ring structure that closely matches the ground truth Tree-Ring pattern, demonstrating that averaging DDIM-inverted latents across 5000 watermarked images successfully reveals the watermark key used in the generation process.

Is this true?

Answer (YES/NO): YES